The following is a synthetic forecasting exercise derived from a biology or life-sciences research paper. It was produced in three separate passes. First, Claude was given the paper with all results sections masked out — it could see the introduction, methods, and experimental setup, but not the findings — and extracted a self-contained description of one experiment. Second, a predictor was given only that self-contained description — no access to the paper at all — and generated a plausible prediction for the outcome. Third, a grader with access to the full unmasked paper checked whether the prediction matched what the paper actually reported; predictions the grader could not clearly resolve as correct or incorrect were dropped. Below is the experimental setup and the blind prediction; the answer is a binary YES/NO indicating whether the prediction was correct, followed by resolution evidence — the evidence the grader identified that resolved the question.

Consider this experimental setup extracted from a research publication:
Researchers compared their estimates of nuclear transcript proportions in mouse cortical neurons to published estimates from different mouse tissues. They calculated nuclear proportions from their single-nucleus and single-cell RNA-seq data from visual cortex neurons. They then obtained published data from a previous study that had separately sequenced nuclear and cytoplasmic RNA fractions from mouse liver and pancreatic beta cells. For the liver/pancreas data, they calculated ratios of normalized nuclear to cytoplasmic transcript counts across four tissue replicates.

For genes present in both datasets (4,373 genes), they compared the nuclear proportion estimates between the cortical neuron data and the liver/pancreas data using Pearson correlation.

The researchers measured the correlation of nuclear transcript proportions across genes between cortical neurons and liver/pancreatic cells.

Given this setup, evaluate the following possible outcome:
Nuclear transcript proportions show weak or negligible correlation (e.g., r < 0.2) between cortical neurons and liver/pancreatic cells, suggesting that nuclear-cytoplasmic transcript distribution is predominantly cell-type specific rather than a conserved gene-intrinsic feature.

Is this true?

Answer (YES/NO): NO